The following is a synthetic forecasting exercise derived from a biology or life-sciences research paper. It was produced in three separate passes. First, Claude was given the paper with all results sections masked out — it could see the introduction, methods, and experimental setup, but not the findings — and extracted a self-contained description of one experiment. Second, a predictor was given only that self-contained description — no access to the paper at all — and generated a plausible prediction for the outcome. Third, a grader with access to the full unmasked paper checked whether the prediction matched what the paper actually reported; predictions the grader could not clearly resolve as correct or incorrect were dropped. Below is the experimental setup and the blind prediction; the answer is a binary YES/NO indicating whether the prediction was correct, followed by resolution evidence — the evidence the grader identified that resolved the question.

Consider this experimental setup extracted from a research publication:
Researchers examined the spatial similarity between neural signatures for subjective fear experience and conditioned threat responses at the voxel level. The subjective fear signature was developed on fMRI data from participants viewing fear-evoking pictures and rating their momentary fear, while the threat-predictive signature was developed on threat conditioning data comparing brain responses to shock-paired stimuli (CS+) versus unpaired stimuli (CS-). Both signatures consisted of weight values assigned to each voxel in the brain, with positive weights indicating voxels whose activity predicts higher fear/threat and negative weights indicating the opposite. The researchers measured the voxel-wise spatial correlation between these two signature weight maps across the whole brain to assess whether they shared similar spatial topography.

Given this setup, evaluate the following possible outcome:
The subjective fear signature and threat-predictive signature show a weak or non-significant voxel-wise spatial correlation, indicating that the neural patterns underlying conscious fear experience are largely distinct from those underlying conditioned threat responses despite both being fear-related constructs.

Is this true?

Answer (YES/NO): YES